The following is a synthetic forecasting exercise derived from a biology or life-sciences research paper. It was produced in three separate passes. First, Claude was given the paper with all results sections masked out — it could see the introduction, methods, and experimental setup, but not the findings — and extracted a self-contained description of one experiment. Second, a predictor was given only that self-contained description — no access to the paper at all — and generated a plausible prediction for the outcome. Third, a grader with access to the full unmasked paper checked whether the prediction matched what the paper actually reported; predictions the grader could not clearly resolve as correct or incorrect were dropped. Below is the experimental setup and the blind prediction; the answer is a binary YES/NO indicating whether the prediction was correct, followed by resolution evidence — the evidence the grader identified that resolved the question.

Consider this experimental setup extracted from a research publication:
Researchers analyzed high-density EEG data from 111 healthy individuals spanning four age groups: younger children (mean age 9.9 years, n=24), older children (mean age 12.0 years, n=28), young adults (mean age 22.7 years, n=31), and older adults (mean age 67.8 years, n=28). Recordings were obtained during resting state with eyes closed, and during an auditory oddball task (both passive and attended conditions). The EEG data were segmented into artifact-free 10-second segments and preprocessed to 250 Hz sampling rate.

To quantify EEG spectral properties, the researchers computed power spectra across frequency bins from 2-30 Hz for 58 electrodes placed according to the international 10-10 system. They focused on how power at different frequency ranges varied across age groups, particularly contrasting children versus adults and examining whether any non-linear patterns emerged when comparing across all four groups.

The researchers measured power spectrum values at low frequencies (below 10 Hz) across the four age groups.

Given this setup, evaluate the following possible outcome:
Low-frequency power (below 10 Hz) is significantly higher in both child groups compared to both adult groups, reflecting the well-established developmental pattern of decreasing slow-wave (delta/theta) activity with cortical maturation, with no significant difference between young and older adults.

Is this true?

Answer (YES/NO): YES